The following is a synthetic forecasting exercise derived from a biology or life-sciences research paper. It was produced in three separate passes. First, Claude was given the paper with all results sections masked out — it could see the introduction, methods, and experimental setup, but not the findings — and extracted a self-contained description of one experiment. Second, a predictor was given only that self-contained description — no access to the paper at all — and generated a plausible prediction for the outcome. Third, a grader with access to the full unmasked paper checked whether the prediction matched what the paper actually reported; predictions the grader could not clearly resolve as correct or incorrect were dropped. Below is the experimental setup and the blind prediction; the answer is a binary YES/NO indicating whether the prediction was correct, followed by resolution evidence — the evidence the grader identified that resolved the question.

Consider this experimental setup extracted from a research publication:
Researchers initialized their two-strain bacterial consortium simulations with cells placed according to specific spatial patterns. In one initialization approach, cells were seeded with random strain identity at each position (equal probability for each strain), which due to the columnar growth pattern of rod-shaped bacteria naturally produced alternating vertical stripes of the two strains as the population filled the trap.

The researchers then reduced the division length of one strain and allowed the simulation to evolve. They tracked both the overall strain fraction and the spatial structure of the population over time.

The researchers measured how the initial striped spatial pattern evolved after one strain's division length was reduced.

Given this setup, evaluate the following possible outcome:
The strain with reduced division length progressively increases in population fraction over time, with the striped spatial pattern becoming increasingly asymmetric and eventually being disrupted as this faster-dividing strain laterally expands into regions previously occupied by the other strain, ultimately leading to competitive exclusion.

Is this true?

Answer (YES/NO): NO